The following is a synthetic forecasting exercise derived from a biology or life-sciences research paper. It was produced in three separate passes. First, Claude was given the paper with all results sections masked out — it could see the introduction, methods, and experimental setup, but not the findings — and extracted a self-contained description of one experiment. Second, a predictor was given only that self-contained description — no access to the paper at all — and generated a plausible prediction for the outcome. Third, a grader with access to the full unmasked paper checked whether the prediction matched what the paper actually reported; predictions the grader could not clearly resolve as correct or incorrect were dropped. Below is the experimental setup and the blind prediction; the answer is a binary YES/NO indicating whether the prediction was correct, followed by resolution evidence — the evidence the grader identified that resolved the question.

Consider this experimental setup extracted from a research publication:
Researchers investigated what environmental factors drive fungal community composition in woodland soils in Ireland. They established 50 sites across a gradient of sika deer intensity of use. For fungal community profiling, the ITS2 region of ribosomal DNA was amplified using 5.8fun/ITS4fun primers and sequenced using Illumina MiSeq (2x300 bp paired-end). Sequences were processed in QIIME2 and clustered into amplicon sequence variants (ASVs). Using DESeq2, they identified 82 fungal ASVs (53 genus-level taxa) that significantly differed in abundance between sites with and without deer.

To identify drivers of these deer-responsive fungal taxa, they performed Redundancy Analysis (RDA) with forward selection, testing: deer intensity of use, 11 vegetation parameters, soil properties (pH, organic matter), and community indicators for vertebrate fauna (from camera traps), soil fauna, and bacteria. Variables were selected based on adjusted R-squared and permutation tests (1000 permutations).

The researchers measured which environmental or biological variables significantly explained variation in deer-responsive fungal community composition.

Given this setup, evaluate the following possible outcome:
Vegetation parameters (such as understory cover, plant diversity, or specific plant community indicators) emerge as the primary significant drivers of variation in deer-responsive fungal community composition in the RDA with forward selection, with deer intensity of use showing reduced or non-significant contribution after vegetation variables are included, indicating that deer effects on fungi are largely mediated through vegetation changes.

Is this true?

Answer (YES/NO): NO